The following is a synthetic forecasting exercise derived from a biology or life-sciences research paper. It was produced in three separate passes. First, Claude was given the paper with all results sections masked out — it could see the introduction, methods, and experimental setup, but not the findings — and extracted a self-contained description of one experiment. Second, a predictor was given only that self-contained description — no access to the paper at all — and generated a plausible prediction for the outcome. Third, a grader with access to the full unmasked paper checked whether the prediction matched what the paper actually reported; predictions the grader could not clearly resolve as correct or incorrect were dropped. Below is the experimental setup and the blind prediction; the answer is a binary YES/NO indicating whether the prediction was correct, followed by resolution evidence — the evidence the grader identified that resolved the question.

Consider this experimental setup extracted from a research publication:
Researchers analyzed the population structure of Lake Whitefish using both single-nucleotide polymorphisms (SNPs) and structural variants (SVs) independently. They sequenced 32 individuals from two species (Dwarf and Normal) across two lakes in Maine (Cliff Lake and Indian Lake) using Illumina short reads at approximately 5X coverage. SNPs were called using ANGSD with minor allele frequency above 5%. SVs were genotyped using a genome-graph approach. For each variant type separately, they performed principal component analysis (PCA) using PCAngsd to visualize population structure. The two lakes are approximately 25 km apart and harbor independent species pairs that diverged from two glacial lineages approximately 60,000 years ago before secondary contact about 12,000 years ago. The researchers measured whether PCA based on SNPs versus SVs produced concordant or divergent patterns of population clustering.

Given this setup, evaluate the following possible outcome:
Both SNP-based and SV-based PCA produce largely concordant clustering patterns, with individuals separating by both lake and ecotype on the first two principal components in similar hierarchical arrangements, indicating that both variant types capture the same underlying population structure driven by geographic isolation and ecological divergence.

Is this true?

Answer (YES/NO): YES